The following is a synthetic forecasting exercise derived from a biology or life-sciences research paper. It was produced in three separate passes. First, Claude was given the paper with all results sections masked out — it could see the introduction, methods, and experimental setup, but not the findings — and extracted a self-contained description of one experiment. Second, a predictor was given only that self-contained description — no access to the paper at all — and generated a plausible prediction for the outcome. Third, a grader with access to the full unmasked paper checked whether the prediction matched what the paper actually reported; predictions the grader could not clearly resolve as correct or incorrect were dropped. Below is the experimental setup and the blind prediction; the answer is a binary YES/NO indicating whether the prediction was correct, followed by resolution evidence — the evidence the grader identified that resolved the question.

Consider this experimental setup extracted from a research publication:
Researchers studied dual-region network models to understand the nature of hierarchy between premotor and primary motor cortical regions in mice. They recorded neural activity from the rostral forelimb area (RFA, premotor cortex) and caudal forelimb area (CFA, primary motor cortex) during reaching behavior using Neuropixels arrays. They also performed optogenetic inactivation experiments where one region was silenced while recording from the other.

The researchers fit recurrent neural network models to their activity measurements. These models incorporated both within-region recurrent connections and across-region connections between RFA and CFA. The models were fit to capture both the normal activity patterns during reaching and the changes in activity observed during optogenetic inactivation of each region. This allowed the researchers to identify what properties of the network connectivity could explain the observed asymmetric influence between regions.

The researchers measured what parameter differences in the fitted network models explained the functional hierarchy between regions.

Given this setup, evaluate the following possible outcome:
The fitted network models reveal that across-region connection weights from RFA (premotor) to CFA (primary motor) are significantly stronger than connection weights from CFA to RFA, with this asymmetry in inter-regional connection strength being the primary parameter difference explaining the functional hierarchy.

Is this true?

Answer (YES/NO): NO